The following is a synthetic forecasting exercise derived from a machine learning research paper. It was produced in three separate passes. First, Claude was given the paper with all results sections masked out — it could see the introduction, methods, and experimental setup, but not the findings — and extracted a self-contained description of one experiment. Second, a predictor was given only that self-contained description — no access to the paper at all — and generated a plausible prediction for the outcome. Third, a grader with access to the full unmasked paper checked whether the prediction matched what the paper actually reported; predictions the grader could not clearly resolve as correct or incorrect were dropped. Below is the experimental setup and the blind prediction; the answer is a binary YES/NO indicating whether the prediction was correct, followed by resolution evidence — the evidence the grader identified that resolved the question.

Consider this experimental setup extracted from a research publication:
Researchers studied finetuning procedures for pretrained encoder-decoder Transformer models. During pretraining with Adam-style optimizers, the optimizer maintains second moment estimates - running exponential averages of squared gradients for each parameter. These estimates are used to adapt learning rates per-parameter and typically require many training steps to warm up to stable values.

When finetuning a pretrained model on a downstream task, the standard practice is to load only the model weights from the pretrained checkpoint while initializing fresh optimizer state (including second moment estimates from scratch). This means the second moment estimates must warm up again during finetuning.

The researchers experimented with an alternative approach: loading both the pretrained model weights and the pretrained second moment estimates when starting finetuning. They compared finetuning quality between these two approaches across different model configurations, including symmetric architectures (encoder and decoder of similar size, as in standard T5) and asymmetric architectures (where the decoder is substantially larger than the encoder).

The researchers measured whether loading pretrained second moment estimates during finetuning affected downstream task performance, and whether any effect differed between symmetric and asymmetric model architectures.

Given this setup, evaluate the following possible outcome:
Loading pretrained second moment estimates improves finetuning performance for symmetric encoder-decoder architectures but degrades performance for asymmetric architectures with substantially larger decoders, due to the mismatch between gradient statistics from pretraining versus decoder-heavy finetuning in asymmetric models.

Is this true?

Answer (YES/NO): NO